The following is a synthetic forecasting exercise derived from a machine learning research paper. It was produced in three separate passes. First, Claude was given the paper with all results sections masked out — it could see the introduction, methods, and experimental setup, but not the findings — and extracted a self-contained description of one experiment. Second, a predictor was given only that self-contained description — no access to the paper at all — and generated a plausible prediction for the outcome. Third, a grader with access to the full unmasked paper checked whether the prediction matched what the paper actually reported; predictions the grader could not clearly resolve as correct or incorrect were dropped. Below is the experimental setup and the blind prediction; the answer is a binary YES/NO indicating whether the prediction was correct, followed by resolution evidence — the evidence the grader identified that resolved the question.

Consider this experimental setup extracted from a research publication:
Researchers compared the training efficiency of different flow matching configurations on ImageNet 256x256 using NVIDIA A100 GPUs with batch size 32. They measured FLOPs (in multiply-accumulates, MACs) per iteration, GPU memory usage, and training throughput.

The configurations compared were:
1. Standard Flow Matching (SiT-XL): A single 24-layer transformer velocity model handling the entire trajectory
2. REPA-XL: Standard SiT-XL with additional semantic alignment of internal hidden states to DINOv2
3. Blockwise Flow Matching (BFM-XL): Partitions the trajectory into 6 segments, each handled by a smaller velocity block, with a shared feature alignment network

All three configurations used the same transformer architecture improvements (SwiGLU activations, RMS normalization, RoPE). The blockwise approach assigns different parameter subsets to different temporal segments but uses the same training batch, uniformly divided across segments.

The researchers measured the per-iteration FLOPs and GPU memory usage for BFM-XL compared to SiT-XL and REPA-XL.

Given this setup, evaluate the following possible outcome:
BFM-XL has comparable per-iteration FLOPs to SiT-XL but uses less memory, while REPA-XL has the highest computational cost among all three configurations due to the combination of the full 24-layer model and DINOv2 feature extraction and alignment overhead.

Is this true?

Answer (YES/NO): NO